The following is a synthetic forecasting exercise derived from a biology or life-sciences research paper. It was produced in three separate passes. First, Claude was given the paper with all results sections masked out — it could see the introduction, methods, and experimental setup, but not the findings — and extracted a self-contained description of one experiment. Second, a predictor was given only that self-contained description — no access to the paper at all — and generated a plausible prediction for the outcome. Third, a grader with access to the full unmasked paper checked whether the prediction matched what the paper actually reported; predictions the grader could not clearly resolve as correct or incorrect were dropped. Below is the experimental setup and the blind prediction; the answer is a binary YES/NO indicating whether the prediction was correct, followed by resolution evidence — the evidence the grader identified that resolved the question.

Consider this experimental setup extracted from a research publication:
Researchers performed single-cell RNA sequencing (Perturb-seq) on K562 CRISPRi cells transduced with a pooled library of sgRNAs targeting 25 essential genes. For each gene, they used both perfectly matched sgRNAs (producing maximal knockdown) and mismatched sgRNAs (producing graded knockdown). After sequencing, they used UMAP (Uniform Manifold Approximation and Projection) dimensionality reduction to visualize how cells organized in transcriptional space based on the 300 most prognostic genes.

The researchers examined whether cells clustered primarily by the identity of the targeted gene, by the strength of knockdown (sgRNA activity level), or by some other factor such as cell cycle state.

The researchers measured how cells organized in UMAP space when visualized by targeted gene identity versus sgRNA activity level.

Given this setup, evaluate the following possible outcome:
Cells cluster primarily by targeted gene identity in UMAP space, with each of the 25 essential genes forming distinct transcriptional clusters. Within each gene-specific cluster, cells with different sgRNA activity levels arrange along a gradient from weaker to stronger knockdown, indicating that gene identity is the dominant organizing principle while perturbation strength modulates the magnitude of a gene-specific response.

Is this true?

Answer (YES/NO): NO